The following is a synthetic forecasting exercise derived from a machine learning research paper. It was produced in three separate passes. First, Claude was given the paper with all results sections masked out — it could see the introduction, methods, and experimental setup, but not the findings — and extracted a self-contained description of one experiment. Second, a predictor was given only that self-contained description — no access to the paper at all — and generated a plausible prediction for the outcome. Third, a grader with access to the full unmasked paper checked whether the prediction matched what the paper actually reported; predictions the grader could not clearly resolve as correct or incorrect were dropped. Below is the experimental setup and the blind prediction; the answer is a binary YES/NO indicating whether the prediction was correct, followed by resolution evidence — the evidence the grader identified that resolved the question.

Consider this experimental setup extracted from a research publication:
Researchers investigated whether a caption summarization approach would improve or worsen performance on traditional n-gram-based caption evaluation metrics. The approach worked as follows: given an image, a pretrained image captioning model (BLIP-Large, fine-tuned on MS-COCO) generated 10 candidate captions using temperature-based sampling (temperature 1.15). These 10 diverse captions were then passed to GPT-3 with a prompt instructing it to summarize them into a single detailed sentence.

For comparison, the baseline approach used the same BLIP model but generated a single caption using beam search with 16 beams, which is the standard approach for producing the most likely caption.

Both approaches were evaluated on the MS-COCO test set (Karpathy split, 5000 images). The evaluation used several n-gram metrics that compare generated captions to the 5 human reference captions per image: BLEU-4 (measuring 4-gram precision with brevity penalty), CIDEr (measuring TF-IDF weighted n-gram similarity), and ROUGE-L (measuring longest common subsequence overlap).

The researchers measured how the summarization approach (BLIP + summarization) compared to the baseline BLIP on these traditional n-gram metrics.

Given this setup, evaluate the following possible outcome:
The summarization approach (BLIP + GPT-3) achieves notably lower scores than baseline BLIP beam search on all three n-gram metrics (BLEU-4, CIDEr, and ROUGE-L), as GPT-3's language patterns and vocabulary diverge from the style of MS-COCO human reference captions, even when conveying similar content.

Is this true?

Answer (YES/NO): YES